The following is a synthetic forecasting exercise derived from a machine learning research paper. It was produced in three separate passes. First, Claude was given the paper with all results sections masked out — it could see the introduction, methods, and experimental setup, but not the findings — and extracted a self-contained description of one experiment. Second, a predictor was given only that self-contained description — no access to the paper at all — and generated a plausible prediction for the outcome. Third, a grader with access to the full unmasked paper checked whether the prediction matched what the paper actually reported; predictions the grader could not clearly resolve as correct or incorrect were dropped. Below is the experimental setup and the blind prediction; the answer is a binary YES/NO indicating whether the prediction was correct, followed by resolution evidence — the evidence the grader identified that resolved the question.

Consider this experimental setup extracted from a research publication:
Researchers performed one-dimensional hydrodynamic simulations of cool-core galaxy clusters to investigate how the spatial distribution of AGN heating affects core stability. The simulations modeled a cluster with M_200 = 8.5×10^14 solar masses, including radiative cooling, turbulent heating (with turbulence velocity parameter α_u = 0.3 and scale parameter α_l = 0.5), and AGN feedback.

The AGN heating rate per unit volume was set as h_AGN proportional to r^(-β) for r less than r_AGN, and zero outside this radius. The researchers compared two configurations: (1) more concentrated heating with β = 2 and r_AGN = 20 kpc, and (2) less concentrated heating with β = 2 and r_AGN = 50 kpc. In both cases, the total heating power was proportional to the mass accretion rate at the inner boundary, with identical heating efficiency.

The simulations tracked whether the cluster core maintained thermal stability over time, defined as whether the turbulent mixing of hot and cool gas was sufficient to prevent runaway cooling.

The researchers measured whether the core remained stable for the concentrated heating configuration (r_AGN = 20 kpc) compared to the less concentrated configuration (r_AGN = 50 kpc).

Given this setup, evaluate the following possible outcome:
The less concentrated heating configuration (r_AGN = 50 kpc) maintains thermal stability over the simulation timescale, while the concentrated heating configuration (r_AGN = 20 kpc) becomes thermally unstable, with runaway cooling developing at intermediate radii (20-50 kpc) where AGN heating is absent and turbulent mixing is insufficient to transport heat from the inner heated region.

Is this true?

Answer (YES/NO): NO